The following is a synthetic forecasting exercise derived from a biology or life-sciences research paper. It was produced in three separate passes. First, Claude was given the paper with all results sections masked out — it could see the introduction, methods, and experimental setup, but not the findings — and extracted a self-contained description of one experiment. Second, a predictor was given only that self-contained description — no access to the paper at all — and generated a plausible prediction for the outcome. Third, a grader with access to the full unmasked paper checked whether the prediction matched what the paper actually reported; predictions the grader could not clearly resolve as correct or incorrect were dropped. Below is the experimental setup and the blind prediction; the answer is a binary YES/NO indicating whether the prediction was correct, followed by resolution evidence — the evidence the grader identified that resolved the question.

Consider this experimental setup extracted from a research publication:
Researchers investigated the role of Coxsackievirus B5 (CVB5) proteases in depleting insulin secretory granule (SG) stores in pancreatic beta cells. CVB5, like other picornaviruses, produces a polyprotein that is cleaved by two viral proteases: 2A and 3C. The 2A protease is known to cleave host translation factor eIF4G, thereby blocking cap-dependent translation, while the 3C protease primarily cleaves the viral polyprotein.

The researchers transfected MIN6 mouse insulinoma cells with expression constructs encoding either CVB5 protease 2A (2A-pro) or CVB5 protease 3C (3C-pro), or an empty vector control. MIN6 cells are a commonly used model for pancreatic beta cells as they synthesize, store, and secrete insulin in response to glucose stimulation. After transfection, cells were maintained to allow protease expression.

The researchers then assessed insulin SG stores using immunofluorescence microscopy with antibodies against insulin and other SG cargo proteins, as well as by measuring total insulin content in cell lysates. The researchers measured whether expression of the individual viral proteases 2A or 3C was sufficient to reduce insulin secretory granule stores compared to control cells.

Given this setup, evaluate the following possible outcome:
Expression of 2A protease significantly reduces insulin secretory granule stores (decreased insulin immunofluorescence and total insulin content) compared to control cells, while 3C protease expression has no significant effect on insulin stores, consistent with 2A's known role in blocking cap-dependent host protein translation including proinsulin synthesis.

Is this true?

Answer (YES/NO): NO